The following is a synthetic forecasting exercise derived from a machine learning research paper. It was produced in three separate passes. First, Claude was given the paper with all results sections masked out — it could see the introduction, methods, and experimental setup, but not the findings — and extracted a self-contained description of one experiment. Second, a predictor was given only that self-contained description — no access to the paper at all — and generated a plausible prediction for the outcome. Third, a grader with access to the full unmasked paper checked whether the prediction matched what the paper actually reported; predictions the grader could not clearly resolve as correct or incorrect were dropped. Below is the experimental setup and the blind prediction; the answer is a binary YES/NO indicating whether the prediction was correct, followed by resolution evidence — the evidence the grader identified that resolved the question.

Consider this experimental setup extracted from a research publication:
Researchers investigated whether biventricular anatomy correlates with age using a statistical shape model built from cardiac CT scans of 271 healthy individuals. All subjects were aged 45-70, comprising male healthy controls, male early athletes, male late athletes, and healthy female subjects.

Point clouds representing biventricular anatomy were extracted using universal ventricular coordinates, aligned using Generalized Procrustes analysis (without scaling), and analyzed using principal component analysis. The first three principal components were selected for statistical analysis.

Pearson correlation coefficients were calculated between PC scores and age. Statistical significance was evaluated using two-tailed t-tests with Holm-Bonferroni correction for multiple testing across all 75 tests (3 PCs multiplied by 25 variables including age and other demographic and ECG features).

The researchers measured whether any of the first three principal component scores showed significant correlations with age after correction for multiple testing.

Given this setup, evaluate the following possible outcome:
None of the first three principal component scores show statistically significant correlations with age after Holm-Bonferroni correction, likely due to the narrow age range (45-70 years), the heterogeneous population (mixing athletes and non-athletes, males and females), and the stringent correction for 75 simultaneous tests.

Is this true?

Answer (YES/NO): NO